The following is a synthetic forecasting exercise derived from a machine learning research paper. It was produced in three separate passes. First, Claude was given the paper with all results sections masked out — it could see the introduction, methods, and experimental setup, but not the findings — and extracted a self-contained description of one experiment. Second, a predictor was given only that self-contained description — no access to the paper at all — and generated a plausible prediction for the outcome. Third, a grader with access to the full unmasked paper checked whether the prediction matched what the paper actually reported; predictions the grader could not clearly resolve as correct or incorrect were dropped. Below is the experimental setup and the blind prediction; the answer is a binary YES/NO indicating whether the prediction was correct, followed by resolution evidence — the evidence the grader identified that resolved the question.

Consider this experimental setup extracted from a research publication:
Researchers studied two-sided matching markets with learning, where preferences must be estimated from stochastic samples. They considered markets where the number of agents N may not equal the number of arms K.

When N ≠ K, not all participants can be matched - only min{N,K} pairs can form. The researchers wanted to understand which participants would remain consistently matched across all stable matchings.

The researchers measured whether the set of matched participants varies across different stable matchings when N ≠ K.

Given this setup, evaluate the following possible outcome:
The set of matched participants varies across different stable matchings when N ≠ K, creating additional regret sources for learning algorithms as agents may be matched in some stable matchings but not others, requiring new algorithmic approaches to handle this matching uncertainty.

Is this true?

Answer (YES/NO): NO